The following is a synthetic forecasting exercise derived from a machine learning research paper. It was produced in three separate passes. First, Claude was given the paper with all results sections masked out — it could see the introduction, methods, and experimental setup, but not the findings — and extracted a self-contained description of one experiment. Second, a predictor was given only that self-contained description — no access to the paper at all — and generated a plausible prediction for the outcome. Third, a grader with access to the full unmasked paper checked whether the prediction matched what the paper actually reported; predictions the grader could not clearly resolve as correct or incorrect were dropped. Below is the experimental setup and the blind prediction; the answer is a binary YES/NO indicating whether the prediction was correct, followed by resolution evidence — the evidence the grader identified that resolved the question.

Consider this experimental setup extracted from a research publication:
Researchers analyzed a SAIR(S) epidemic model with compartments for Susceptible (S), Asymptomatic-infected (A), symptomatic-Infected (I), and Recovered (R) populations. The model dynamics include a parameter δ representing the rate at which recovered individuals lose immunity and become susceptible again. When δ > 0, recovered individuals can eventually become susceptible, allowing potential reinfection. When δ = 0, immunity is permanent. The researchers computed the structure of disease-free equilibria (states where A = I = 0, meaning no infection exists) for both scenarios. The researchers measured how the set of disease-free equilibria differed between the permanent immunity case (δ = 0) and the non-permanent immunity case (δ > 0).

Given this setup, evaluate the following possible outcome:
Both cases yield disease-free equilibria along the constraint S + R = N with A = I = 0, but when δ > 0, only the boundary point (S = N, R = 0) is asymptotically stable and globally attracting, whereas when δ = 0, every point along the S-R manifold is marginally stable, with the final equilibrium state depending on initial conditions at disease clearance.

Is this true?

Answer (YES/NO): NO